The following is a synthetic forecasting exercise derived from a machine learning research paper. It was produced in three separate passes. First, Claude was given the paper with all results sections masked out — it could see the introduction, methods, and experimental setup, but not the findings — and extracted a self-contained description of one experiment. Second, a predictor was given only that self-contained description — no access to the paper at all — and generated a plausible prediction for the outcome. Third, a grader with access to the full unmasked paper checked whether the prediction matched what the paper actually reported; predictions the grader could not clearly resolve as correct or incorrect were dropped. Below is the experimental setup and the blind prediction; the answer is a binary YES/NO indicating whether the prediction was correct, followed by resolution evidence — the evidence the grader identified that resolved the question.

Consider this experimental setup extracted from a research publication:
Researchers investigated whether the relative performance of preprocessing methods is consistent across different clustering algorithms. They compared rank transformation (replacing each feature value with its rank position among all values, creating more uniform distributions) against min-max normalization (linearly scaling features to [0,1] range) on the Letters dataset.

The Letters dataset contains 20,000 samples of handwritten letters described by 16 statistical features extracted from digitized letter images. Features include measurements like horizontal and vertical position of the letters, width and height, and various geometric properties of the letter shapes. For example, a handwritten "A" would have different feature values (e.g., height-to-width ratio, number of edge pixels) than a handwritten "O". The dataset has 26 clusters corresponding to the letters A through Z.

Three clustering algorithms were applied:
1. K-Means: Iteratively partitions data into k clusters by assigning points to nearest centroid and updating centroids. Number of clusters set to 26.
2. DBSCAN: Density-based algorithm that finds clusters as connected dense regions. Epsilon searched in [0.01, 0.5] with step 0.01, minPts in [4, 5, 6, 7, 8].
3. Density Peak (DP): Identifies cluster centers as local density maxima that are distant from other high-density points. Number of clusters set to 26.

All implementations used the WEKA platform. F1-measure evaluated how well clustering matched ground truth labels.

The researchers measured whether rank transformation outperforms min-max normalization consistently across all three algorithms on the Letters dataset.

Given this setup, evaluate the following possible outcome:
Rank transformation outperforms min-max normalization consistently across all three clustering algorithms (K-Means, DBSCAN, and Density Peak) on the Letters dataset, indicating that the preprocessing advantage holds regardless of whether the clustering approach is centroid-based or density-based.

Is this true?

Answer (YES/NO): NO